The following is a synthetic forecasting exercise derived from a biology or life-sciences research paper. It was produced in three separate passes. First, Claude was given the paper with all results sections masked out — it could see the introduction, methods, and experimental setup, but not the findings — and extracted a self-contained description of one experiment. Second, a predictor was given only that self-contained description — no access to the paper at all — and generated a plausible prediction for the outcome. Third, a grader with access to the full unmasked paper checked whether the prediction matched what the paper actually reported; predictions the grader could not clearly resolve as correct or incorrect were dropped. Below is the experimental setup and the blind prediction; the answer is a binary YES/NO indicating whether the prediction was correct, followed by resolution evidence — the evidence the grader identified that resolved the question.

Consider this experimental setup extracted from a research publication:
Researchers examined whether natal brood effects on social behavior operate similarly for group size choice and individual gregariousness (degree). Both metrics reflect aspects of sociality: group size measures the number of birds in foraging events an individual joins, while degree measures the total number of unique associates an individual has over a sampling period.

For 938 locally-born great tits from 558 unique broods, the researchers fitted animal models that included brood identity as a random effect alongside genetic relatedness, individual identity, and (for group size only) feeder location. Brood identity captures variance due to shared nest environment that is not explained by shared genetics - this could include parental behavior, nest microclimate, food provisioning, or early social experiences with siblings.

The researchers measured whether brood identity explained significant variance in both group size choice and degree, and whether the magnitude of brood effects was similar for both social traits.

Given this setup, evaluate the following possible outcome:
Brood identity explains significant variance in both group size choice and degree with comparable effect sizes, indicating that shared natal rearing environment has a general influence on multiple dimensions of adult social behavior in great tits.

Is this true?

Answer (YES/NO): YES